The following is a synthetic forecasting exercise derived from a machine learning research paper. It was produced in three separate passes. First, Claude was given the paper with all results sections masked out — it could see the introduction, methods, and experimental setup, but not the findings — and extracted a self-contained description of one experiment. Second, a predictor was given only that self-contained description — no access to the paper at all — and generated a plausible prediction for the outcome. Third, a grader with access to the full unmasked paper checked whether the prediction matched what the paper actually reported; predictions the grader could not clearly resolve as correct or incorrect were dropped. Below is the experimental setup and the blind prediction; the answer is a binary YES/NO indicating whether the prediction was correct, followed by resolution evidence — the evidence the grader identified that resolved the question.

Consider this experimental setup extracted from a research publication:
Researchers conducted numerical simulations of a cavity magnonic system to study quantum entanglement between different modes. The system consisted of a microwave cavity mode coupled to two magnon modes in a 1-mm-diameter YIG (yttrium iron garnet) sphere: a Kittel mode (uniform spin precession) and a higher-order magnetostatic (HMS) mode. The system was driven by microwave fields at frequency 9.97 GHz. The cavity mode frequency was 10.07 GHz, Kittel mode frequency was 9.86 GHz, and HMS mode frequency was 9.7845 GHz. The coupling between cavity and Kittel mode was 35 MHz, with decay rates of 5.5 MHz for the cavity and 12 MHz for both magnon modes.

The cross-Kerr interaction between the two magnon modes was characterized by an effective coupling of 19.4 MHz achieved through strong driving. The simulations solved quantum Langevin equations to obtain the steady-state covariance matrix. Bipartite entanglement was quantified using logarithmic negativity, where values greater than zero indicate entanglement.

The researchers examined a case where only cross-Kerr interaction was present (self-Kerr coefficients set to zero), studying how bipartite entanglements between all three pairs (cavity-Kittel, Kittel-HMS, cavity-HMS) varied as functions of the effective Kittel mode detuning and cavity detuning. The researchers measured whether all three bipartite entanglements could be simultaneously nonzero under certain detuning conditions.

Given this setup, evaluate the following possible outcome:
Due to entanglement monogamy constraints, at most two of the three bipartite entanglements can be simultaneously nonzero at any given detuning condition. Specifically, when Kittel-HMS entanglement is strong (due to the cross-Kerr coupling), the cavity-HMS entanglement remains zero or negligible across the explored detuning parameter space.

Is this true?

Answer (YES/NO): NO